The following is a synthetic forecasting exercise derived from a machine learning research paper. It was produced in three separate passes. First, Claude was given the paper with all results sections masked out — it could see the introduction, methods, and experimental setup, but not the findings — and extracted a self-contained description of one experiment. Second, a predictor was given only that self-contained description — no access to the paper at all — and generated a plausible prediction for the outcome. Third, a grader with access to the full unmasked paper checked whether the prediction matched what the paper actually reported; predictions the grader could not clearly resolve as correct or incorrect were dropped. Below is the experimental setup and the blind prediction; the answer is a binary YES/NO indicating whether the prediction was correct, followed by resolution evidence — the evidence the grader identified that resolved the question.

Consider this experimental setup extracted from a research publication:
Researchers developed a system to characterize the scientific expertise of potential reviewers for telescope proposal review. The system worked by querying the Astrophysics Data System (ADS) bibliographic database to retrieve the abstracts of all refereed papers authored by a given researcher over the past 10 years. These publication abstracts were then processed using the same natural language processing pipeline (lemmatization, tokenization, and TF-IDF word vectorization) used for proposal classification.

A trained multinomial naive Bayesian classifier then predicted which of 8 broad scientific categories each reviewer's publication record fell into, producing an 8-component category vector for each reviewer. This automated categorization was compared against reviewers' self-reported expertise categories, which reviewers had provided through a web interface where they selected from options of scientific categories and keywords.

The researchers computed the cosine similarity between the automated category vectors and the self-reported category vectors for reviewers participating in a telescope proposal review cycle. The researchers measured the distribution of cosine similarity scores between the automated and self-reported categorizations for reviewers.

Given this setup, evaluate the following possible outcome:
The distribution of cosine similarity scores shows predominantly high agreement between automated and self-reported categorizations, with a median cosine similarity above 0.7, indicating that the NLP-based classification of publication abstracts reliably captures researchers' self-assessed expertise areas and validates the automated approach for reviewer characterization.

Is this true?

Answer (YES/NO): YES